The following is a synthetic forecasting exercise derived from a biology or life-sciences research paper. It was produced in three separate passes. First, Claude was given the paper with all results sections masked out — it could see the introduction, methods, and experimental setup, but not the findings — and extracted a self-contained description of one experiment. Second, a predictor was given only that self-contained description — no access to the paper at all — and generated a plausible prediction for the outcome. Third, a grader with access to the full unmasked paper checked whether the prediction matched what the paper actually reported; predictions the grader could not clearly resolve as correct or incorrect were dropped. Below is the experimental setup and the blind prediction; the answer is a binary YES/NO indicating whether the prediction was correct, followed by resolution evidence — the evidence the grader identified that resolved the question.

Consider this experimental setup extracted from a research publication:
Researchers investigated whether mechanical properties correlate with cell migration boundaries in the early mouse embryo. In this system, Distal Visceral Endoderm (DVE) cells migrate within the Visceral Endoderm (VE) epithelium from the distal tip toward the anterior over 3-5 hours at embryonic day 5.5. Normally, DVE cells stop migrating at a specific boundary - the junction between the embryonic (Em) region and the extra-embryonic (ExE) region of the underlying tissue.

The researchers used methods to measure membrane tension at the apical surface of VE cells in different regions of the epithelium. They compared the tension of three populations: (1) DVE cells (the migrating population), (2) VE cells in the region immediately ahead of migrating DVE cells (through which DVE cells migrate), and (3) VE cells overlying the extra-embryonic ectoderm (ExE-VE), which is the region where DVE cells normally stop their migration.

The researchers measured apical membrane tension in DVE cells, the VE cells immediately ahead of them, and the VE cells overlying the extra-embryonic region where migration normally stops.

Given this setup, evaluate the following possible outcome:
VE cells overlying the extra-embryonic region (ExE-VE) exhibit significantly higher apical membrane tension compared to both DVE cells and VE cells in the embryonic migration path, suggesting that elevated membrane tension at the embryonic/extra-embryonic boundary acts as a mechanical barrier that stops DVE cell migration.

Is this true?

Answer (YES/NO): NO